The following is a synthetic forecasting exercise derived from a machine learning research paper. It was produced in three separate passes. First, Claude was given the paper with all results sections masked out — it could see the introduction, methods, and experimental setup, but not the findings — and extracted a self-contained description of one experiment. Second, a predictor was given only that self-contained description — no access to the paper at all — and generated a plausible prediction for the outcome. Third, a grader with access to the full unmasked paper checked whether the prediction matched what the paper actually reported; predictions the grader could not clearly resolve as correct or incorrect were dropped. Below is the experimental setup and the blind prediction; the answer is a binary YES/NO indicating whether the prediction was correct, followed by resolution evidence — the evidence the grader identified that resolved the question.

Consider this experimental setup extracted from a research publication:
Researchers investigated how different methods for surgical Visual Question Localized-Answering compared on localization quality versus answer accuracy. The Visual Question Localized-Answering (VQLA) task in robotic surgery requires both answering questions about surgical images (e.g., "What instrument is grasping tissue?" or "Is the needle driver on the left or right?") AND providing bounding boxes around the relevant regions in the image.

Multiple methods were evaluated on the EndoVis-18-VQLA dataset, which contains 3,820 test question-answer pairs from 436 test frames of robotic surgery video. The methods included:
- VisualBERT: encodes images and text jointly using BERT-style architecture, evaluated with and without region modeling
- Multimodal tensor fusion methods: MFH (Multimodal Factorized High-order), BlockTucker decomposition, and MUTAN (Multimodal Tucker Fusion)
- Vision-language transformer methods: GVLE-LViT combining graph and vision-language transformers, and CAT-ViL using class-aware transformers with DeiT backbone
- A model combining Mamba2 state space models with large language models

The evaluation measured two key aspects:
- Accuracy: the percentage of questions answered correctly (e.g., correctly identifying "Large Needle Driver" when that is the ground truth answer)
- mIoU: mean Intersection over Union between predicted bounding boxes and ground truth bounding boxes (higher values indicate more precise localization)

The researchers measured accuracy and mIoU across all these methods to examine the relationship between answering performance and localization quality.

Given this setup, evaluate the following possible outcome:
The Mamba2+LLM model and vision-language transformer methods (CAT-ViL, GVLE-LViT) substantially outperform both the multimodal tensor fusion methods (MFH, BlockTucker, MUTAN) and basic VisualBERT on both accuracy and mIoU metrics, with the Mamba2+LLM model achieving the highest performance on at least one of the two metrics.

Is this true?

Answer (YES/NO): NO